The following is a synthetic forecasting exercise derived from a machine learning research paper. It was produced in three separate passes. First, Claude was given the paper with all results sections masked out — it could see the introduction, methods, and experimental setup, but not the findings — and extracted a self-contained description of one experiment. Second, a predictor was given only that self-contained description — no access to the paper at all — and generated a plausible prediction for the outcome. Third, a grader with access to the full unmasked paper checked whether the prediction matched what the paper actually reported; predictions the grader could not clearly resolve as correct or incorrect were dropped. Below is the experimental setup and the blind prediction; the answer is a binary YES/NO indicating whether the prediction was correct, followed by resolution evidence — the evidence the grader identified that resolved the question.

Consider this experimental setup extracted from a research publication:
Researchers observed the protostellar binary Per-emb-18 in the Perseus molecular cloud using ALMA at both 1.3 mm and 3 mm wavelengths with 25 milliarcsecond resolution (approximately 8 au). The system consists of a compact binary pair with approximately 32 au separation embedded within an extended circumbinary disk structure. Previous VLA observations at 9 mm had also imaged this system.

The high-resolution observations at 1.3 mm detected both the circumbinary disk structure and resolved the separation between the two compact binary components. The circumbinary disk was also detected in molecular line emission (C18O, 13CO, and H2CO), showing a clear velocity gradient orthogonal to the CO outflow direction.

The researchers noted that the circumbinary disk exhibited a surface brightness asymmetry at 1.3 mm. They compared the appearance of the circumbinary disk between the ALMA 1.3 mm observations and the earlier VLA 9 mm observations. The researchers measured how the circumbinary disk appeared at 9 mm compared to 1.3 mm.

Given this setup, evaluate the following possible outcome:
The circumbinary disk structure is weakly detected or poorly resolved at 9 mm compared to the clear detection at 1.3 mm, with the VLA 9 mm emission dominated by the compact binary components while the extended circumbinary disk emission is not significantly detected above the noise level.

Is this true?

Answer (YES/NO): NO